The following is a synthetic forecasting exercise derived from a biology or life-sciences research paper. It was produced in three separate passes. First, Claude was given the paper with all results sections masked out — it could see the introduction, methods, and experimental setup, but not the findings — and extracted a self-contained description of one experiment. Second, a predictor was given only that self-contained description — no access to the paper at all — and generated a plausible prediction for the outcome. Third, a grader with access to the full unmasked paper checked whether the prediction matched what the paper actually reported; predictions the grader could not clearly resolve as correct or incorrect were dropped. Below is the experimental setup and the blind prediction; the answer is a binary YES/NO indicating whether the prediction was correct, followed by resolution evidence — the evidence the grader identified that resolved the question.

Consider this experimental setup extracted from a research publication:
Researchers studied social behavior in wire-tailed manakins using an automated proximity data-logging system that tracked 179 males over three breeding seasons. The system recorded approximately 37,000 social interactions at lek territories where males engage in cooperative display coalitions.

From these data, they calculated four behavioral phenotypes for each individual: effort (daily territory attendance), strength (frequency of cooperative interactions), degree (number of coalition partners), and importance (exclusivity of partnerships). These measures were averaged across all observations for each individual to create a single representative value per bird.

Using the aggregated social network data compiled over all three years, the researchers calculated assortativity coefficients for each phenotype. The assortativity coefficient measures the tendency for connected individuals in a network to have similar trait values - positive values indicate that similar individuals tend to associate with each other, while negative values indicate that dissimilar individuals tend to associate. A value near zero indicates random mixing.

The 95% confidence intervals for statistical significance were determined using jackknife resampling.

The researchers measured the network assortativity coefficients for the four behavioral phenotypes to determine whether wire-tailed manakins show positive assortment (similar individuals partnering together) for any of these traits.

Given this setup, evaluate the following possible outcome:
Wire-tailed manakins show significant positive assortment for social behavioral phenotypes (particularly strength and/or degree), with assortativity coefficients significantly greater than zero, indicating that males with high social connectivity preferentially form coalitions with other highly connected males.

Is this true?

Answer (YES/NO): YES